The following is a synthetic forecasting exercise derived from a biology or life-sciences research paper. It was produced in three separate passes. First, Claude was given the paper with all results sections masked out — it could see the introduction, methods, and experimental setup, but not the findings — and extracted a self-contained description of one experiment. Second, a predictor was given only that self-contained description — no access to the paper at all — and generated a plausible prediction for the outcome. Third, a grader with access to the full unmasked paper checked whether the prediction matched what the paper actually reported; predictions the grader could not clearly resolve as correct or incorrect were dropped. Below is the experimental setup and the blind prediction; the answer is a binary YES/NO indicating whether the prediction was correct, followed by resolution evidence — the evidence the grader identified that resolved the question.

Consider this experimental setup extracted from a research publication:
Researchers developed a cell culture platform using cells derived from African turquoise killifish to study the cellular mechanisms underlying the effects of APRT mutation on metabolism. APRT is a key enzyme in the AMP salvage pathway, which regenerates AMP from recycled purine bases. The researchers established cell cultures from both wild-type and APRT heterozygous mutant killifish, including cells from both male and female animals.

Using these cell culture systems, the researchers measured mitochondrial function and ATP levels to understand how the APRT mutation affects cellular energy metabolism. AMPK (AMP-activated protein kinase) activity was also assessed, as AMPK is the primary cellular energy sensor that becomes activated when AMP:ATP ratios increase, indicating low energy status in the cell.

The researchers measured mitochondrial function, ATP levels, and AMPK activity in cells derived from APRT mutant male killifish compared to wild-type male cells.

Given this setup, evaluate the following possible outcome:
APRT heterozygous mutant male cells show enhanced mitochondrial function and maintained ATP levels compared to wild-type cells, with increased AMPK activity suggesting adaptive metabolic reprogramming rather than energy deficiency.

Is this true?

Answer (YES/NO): NO